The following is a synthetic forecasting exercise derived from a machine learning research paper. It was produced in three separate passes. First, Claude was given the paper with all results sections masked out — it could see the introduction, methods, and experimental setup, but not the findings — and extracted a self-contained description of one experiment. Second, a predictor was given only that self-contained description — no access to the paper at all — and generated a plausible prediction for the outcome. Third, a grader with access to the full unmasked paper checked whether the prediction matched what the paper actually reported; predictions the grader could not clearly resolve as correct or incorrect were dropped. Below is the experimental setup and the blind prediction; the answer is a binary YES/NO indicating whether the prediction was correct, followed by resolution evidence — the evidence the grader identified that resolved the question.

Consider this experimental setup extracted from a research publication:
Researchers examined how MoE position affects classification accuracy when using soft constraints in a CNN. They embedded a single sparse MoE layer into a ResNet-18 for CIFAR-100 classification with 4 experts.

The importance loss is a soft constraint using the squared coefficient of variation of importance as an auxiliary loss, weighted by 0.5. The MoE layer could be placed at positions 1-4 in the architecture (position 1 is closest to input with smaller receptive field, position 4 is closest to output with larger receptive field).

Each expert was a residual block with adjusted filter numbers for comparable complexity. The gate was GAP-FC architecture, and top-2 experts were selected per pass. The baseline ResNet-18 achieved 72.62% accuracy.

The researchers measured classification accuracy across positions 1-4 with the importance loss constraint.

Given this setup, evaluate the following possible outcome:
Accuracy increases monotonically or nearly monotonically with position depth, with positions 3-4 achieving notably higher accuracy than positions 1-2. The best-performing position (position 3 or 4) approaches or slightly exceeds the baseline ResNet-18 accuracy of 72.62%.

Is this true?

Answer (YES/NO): NO